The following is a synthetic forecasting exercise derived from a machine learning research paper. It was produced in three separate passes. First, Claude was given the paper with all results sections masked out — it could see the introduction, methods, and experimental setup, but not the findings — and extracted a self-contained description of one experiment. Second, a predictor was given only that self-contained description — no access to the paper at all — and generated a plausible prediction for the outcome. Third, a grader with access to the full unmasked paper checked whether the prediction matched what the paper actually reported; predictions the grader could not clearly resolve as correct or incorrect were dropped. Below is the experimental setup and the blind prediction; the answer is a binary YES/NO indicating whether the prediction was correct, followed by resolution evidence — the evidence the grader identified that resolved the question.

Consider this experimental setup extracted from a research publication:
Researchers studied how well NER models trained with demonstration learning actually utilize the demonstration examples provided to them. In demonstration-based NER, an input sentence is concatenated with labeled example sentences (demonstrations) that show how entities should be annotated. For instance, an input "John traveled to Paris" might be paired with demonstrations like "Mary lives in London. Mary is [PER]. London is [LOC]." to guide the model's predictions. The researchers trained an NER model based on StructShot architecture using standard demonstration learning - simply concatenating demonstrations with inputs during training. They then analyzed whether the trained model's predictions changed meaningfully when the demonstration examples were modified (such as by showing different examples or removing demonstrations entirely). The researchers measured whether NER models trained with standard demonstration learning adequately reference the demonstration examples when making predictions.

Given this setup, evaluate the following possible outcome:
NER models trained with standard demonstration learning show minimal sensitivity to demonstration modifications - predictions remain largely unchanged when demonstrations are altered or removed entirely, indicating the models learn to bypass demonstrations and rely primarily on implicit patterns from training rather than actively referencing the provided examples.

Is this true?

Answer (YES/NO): YES